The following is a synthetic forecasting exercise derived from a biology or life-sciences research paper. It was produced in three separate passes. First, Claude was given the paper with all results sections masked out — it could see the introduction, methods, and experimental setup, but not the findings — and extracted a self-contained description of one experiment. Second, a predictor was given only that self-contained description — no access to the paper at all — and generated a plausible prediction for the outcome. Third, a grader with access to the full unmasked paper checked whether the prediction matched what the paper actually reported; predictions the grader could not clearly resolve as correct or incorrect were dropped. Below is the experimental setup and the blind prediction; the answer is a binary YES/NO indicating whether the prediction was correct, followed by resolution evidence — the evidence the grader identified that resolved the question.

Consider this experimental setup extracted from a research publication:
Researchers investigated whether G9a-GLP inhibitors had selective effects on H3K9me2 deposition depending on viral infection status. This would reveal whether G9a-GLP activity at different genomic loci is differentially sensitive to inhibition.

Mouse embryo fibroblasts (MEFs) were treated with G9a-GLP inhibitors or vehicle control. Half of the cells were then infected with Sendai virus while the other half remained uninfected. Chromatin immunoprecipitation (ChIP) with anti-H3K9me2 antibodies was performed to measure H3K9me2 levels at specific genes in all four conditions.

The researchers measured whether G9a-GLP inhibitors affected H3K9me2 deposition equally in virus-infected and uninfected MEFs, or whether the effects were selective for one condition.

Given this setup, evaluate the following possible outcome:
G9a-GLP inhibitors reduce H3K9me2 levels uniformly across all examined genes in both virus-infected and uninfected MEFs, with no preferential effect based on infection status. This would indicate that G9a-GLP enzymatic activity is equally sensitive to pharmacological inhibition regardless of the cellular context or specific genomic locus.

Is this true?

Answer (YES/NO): NO